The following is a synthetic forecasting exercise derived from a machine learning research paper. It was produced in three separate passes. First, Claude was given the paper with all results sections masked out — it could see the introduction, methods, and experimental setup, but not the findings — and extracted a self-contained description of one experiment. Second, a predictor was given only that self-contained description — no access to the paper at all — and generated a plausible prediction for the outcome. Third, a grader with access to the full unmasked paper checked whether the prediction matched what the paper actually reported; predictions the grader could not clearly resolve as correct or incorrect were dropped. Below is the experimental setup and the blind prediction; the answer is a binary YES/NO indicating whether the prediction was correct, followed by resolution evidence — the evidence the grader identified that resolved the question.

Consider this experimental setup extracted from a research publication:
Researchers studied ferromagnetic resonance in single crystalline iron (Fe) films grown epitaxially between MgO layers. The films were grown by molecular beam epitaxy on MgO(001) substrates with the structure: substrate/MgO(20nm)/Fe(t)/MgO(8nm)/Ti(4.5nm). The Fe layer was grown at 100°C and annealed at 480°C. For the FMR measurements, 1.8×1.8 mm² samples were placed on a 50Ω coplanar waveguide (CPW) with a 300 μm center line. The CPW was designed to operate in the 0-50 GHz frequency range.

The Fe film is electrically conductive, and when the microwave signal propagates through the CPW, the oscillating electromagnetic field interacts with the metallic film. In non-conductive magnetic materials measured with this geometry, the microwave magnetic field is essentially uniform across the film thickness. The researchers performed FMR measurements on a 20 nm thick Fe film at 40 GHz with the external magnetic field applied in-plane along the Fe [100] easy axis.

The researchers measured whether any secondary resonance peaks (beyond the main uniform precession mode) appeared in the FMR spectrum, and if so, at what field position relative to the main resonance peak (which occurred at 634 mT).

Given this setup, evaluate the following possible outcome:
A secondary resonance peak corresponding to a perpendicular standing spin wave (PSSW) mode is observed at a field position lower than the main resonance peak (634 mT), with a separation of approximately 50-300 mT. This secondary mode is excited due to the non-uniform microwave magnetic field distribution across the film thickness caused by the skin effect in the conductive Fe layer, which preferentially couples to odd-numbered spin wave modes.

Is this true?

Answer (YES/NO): NO